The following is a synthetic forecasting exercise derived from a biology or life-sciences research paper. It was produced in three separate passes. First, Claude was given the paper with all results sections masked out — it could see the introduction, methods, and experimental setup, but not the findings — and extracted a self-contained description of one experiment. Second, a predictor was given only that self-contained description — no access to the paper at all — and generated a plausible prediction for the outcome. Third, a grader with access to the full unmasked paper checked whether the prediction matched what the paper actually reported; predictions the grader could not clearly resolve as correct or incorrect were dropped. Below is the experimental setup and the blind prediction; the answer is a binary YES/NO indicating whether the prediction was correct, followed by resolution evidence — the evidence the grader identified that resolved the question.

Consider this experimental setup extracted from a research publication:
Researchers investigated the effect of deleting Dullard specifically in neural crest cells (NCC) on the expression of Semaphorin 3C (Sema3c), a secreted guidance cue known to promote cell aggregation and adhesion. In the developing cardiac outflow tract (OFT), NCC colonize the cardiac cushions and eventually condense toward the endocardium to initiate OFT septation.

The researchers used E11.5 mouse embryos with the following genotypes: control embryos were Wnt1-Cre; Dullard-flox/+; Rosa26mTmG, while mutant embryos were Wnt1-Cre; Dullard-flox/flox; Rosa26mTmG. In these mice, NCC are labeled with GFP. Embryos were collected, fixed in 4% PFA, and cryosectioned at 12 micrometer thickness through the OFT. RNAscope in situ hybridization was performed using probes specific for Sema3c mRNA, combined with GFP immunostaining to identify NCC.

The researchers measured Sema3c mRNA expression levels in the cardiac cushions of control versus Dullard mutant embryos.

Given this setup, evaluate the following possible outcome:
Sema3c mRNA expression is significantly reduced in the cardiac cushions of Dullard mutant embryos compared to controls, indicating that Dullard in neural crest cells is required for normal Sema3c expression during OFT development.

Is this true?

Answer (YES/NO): NO